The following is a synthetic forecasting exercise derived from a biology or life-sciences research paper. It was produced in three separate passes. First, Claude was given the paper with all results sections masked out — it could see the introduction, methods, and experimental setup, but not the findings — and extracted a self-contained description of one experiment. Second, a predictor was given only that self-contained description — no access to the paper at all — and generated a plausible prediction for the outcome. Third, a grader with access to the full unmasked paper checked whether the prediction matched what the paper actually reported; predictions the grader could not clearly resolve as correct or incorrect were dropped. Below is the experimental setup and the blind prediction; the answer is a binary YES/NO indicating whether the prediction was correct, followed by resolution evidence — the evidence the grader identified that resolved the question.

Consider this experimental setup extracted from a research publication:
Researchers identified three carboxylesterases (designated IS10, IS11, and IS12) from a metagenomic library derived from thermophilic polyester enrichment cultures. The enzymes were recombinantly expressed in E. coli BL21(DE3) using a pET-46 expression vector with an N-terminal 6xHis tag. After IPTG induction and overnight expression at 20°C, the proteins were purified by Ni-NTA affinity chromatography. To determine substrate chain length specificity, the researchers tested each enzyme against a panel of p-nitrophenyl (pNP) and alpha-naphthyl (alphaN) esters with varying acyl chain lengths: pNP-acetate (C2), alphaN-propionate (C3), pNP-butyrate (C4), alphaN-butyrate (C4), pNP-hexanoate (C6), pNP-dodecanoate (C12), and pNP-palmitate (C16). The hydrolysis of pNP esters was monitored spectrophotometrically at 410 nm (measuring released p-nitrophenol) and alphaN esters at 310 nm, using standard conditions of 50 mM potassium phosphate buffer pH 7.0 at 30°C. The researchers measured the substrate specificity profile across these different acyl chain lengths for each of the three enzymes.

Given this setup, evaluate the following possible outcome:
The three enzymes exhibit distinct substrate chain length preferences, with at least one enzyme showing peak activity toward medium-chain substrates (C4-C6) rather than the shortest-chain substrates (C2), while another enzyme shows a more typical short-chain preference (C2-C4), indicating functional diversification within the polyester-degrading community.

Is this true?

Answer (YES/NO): YES